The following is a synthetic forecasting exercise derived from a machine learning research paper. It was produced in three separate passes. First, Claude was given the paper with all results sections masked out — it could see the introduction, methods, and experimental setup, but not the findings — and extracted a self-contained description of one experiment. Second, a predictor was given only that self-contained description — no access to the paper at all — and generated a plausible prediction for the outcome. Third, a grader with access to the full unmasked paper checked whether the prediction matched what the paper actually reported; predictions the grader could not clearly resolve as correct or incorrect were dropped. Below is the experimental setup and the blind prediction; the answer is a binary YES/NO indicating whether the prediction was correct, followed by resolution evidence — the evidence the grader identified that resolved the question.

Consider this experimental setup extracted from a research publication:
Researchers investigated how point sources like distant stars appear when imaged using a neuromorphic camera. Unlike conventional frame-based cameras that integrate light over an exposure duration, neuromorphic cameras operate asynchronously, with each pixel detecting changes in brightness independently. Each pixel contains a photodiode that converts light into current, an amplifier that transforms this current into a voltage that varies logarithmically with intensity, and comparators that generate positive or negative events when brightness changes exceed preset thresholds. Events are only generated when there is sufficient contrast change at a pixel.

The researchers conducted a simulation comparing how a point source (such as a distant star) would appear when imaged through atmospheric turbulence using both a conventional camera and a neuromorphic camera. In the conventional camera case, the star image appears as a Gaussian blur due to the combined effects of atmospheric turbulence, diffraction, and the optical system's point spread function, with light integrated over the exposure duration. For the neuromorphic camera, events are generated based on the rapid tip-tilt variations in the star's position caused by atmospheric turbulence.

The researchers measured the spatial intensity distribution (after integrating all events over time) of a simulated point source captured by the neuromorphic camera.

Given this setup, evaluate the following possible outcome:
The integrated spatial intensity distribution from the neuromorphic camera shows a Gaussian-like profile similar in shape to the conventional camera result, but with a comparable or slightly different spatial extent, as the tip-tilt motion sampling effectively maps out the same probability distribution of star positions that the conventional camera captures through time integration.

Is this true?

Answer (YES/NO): NO